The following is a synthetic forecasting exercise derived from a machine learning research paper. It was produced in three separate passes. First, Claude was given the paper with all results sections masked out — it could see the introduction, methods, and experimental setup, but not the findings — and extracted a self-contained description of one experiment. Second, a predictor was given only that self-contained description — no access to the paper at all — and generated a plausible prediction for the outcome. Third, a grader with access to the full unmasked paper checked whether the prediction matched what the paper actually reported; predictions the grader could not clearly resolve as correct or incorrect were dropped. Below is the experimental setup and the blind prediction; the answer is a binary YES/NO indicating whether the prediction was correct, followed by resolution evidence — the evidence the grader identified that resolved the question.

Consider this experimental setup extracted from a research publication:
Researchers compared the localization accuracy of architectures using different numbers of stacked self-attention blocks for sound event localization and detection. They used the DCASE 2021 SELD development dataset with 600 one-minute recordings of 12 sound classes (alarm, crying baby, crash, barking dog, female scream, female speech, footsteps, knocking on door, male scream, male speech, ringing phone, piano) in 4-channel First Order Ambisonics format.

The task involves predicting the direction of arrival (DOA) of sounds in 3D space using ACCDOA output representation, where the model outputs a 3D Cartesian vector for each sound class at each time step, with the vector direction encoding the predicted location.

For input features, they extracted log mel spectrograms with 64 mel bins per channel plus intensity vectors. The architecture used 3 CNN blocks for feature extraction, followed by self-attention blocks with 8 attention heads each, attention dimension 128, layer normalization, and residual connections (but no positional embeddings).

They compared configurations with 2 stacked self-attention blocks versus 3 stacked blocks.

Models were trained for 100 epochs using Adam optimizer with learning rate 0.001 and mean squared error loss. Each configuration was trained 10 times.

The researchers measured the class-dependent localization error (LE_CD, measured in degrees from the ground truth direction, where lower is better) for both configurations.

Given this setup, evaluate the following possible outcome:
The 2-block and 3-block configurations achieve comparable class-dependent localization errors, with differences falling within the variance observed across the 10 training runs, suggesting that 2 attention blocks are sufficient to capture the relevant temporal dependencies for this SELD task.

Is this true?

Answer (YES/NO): YES